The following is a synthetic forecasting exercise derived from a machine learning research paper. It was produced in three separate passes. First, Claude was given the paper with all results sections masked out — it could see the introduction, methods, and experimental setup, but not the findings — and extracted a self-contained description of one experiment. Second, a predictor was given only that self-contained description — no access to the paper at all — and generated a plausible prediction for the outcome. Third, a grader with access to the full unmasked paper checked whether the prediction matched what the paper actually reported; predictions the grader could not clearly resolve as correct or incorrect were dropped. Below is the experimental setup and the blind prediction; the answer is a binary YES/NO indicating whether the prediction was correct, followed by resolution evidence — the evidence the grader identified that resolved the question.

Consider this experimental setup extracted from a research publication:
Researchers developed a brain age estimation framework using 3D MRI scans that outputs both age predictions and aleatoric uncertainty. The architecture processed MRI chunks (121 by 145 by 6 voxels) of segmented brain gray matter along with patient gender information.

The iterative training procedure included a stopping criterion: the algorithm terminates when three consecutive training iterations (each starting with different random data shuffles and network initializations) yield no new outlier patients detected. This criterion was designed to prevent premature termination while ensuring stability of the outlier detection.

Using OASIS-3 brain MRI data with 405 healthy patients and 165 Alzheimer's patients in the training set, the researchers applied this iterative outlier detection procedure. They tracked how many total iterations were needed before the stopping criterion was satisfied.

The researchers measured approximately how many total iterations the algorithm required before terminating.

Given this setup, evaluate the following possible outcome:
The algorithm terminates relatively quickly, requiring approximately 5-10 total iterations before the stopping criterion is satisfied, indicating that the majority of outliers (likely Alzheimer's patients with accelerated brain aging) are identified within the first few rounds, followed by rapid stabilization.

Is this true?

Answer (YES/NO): NO